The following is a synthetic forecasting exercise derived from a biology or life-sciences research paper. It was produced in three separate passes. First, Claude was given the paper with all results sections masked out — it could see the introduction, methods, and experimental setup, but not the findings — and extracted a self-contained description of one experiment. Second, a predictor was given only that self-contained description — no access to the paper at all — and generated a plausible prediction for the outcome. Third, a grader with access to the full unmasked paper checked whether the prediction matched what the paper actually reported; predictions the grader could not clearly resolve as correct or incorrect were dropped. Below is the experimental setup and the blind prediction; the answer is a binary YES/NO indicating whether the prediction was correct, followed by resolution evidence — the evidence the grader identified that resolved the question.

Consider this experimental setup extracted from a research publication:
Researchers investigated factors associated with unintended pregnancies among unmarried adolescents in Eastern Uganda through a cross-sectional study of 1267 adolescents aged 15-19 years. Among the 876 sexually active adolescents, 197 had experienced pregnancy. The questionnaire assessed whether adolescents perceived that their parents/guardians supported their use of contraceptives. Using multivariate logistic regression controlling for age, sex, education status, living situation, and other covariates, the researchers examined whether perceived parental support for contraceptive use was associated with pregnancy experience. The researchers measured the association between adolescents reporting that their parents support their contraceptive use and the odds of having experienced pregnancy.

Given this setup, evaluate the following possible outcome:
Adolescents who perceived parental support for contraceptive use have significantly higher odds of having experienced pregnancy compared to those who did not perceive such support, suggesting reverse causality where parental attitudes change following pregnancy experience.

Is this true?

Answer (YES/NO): YES